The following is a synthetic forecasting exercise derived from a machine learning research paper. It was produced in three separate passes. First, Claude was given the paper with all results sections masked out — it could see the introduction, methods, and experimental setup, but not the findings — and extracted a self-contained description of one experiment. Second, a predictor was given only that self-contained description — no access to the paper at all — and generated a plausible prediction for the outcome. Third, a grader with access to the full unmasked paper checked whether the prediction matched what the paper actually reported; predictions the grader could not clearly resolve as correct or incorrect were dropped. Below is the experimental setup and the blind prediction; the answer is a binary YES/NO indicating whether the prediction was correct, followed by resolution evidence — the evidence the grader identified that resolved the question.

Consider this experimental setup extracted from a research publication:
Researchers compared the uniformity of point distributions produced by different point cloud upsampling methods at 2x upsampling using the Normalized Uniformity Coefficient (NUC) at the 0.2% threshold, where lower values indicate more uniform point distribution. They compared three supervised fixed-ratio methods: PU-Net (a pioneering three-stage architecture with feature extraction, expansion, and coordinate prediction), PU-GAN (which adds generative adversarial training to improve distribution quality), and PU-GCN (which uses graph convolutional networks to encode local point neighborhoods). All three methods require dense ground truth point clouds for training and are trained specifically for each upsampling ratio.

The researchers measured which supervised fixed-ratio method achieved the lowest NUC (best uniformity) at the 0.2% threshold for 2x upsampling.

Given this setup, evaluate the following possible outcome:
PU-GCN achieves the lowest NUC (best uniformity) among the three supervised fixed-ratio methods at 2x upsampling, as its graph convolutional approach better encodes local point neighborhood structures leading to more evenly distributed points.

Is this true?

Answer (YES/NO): YES